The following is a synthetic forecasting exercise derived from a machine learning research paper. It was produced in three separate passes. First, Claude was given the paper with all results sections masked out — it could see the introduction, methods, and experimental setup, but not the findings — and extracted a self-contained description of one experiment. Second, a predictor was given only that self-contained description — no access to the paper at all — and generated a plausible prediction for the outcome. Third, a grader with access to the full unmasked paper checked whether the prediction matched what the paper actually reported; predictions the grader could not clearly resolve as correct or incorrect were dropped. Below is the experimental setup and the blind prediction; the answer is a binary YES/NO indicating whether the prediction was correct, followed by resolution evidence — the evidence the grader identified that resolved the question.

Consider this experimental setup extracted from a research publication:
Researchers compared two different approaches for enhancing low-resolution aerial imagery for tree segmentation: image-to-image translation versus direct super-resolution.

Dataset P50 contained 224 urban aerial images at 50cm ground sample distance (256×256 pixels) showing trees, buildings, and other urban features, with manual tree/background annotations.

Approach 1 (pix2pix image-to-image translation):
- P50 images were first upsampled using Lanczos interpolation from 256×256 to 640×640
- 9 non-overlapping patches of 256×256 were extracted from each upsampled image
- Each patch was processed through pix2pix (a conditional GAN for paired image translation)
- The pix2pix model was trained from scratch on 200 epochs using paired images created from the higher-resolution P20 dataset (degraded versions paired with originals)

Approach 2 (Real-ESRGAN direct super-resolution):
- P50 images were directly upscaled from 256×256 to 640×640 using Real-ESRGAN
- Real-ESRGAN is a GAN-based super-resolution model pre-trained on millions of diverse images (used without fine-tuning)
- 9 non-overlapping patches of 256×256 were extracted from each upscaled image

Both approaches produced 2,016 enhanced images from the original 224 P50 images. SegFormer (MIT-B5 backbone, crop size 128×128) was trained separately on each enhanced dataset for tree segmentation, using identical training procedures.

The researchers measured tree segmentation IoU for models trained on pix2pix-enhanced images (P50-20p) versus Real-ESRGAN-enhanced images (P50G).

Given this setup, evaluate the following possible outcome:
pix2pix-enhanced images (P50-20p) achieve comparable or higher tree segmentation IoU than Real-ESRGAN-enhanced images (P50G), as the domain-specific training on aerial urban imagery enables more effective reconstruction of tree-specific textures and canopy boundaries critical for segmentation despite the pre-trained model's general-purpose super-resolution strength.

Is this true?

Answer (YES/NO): YES